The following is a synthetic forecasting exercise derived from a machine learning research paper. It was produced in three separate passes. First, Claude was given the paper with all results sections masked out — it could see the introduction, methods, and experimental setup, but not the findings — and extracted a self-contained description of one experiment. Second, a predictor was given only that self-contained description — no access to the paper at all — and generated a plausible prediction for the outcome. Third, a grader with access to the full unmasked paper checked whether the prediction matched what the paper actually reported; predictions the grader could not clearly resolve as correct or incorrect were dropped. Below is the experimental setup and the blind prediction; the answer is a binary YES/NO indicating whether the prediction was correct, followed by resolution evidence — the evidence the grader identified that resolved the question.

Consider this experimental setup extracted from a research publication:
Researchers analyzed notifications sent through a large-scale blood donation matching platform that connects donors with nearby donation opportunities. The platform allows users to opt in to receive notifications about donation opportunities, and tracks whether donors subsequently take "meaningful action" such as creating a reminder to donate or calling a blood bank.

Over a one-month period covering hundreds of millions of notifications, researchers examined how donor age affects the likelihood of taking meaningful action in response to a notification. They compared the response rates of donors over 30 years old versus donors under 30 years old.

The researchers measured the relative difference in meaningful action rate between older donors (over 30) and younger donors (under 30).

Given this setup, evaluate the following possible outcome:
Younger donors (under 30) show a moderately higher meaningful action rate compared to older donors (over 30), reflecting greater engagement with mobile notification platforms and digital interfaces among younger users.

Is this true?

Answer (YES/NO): NO